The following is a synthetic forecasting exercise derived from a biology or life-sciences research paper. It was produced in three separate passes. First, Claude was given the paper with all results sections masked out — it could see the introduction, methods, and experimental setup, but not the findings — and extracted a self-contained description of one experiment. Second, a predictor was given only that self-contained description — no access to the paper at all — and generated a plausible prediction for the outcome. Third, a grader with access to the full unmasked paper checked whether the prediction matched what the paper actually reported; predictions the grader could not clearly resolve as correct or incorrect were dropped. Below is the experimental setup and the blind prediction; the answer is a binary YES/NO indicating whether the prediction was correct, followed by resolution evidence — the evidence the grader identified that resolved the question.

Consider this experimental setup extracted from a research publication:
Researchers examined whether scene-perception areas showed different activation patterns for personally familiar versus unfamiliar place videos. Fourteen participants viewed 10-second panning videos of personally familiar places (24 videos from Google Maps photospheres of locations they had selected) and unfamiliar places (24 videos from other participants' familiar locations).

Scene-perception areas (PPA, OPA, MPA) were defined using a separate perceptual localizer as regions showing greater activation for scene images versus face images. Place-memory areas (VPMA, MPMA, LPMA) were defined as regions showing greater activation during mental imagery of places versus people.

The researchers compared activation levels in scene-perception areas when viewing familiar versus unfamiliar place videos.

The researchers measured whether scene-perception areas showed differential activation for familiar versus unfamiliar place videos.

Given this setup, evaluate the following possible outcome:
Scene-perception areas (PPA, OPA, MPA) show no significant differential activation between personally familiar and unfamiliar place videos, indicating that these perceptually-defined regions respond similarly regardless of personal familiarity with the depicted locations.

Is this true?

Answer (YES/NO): NO